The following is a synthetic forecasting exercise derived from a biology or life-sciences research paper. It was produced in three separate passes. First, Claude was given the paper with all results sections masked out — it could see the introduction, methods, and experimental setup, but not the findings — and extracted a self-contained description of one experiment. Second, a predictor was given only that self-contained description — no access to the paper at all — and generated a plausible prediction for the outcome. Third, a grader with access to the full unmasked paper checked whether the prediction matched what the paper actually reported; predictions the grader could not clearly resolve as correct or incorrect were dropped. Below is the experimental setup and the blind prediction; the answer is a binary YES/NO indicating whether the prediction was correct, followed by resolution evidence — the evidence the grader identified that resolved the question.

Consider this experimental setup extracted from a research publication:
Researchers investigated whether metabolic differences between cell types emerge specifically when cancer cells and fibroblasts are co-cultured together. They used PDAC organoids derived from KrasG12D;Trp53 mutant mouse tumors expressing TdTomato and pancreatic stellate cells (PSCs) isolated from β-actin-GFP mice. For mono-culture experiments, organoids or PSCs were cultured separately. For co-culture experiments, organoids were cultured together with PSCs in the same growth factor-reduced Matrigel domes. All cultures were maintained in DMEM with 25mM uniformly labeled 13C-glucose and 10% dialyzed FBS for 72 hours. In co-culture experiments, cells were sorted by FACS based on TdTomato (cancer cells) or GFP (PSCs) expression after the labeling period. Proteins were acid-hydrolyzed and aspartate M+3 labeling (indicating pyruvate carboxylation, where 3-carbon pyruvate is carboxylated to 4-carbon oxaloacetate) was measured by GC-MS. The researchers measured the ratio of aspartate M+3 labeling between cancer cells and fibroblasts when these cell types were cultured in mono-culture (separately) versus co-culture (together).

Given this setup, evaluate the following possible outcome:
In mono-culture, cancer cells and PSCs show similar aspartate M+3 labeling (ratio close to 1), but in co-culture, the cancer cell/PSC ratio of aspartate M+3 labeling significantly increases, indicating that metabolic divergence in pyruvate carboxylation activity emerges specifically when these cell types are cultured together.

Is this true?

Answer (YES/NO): YES